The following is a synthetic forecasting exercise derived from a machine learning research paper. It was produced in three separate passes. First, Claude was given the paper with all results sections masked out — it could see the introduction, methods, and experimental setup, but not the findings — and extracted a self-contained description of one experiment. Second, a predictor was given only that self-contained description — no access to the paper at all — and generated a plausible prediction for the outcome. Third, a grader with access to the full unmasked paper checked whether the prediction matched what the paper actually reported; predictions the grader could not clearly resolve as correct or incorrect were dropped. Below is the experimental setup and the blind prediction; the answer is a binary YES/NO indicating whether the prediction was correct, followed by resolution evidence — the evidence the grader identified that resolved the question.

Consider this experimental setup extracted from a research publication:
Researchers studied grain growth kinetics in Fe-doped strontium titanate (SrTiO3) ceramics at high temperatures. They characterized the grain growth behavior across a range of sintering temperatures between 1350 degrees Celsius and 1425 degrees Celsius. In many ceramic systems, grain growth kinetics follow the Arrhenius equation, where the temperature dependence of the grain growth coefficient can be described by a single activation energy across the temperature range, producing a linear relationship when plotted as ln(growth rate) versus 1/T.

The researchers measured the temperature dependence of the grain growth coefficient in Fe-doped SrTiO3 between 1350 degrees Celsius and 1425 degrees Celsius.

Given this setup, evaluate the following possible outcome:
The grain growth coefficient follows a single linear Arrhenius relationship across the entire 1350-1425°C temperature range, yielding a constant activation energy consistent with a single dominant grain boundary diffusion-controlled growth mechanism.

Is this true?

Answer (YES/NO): NO